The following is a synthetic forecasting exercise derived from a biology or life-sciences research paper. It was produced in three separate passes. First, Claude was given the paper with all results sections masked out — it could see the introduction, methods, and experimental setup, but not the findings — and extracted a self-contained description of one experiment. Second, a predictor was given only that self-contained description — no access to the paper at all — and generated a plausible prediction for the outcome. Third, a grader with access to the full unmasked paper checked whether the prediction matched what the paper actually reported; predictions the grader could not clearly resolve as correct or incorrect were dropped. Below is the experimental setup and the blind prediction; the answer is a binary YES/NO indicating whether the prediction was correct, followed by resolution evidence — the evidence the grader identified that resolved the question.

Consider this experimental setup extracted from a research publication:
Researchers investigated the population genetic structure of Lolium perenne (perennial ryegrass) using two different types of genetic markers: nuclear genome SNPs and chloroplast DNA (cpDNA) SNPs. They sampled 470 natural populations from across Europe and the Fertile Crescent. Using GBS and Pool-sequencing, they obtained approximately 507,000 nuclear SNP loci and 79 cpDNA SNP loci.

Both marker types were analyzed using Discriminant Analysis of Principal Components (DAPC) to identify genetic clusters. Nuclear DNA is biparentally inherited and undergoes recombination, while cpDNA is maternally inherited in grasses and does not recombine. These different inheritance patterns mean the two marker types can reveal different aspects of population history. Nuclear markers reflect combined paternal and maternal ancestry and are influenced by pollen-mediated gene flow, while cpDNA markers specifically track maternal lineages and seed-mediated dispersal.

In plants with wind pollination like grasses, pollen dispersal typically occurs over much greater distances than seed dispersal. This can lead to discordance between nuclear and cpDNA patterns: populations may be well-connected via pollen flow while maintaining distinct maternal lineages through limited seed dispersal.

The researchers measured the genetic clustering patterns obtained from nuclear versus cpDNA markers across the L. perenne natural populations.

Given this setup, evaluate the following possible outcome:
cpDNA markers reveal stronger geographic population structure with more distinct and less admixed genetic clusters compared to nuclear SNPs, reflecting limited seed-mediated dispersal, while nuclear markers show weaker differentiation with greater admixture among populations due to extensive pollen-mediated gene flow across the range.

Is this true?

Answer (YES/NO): NO